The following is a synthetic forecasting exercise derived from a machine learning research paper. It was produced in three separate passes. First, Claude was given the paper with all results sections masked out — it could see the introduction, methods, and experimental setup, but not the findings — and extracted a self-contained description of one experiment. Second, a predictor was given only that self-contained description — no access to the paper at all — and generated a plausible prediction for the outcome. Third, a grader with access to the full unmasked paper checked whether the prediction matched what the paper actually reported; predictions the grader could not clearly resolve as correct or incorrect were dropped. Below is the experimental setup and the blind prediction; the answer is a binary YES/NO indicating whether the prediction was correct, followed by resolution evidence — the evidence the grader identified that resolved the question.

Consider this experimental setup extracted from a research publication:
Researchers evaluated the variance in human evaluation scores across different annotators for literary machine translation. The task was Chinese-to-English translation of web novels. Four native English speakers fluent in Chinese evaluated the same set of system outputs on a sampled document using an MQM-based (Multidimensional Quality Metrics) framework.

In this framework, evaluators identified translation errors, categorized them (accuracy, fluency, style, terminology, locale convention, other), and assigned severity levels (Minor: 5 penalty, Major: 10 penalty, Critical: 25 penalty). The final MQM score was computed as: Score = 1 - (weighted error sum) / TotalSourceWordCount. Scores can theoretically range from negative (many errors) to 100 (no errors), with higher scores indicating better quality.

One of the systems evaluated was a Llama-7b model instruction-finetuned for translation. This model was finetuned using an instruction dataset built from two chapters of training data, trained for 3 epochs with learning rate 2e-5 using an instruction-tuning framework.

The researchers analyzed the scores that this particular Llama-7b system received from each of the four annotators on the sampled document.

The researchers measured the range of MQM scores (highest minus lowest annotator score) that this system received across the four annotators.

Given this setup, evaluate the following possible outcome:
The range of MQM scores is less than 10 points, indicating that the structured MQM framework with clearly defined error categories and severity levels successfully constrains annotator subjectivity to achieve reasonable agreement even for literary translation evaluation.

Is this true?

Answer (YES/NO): NO